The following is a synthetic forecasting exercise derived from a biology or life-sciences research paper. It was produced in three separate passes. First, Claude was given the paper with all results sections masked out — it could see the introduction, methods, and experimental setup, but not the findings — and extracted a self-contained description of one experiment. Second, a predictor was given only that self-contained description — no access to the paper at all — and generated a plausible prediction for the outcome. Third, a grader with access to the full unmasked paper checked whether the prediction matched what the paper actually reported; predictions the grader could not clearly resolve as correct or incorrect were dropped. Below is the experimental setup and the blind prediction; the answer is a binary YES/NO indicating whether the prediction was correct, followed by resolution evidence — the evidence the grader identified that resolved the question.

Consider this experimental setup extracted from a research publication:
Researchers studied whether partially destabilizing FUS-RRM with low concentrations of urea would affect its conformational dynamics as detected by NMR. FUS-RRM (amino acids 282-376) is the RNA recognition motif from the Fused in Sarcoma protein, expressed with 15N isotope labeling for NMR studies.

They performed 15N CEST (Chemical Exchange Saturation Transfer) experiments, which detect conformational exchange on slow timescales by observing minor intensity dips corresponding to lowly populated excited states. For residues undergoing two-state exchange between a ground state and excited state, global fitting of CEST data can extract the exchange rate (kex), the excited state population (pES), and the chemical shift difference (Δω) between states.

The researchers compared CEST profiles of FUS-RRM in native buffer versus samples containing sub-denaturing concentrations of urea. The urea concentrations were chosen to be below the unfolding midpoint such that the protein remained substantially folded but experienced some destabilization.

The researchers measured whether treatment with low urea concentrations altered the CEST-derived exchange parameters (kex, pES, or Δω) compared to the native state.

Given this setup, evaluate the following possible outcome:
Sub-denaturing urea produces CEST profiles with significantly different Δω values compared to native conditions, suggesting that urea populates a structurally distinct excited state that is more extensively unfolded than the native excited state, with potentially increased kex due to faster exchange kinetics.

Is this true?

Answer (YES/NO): NO